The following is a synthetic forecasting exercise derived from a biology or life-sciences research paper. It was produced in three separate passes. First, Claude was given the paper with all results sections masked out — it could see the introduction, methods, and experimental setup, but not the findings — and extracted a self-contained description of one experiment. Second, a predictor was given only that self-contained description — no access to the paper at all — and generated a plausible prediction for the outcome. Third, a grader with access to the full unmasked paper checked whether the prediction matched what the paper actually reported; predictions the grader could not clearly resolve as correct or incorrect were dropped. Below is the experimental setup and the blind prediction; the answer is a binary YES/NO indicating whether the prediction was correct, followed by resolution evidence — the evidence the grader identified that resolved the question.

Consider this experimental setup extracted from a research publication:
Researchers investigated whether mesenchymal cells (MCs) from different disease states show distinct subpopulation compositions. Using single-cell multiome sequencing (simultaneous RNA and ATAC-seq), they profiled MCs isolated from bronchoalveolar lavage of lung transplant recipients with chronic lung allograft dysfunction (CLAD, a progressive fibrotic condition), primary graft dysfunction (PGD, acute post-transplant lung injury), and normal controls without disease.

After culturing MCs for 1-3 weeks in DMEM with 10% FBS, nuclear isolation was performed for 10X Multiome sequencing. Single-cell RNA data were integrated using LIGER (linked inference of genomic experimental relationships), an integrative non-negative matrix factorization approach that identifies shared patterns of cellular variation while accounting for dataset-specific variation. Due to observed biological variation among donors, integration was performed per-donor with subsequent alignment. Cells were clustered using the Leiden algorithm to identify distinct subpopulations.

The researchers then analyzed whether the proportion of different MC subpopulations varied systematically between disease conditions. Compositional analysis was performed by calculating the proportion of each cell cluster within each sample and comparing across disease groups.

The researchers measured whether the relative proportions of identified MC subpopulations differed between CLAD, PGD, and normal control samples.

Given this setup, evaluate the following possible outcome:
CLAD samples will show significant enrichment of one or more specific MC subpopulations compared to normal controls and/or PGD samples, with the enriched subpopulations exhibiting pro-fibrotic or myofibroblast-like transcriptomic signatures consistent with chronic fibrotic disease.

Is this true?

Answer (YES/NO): YES